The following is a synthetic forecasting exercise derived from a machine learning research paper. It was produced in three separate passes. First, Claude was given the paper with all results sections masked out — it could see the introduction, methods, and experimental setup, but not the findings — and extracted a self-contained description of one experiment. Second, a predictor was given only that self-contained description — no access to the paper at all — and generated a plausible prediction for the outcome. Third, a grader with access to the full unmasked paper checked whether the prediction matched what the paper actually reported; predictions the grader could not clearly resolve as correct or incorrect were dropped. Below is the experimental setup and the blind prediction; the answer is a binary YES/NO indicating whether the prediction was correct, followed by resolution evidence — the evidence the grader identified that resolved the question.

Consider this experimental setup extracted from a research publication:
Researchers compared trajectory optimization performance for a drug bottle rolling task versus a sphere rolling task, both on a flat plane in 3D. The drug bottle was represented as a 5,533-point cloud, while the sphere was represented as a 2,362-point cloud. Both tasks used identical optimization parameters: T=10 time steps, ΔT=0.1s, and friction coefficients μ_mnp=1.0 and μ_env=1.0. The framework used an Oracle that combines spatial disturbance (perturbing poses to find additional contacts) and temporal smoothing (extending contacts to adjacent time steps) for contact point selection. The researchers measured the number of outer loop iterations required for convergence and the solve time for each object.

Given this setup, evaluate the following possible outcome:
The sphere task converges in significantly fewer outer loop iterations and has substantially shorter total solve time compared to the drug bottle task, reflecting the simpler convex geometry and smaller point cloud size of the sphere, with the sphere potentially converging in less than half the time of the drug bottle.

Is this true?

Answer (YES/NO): YES